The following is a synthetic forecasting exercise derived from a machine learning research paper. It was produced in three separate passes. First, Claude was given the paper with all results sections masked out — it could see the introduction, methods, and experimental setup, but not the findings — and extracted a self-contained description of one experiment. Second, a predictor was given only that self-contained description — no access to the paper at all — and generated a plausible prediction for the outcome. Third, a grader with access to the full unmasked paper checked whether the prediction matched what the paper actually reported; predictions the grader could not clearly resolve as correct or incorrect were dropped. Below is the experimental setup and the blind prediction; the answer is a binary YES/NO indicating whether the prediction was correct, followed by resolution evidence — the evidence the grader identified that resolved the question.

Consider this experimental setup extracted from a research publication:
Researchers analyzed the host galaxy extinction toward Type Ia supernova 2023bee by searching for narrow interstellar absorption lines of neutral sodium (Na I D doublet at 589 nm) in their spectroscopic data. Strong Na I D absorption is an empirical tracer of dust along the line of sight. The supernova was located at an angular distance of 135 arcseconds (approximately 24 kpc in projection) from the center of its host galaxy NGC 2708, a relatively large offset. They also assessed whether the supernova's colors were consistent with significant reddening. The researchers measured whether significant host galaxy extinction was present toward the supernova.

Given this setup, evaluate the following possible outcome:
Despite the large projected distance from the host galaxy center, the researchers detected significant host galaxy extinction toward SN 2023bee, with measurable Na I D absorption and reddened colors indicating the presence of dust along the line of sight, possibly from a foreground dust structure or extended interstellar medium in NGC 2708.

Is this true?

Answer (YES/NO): NO